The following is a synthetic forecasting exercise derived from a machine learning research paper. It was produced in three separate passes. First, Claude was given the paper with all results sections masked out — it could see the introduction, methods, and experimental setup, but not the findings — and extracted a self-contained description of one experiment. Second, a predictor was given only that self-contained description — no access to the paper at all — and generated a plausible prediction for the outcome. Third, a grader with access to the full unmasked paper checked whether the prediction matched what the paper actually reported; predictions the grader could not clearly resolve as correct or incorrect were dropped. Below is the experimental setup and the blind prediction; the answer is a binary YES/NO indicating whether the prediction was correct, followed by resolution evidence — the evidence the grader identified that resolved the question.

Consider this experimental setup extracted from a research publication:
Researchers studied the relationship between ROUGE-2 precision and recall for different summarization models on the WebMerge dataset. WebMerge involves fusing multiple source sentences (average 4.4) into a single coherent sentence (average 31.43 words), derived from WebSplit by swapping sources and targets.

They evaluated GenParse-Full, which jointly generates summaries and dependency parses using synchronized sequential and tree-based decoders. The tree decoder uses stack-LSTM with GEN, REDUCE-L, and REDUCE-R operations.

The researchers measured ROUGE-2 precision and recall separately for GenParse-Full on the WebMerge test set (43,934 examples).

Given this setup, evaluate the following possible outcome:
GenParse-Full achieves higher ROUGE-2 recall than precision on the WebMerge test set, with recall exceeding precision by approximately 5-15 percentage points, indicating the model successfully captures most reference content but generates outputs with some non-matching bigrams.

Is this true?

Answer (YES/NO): NO